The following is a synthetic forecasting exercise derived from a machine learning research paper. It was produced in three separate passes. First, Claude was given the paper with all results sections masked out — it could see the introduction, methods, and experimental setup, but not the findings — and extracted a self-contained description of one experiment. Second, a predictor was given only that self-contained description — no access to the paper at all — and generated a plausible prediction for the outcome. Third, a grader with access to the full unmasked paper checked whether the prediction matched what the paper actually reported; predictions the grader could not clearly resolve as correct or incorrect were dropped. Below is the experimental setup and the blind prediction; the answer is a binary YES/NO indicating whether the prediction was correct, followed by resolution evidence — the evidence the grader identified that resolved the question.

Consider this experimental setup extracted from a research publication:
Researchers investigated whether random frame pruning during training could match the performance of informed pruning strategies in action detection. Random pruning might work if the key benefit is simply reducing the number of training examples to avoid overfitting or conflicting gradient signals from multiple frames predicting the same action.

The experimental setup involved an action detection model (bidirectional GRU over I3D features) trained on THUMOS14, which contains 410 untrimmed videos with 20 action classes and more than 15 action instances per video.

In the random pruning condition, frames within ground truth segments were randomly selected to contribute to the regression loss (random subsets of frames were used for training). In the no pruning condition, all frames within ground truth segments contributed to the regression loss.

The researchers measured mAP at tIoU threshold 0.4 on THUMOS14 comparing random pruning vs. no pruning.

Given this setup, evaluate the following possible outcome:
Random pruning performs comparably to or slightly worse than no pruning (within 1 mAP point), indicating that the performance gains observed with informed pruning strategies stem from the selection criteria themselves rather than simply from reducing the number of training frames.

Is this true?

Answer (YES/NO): YES